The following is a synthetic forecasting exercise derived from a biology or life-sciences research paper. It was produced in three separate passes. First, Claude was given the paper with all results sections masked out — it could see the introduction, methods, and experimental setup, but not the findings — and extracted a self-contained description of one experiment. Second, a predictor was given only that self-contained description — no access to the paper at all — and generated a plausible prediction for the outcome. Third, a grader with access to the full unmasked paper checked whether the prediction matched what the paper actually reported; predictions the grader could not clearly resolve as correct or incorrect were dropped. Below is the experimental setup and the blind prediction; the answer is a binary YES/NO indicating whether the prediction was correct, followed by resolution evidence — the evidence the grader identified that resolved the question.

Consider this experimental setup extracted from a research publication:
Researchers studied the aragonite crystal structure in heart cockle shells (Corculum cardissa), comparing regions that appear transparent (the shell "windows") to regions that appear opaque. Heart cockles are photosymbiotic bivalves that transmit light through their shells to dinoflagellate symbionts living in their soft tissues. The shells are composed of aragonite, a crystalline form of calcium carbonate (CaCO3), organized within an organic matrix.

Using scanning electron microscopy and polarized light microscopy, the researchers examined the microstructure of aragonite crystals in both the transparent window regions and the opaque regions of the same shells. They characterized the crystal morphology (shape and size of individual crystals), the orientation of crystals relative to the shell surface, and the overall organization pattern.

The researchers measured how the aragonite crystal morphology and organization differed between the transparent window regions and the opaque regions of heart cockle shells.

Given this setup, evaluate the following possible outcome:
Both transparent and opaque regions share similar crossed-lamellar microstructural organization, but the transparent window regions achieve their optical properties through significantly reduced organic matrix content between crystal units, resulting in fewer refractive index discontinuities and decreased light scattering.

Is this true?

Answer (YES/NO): NO